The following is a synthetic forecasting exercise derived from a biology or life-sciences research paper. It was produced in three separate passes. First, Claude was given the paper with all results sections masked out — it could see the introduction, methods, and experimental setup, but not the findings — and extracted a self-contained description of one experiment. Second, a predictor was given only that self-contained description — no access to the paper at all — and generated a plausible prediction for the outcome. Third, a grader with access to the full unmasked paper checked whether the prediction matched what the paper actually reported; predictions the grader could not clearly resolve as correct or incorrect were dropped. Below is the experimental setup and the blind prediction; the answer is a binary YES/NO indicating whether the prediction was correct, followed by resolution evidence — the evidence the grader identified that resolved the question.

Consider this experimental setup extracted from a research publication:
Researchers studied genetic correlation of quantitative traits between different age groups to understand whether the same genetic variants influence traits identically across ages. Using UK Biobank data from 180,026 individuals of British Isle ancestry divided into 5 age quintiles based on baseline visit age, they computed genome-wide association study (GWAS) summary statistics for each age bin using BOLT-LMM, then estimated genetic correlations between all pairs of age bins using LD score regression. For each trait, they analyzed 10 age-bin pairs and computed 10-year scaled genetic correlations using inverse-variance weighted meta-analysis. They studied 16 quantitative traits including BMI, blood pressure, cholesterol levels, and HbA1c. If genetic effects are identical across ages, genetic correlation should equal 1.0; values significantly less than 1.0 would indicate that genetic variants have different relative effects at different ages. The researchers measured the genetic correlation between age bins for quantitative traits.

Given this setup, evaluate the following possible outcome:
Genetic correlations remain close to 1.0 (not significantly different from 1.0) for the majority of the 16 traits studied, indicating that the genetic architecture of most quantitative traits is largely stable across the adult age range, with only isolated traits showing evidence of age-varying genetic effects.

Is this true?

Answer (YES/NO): YES